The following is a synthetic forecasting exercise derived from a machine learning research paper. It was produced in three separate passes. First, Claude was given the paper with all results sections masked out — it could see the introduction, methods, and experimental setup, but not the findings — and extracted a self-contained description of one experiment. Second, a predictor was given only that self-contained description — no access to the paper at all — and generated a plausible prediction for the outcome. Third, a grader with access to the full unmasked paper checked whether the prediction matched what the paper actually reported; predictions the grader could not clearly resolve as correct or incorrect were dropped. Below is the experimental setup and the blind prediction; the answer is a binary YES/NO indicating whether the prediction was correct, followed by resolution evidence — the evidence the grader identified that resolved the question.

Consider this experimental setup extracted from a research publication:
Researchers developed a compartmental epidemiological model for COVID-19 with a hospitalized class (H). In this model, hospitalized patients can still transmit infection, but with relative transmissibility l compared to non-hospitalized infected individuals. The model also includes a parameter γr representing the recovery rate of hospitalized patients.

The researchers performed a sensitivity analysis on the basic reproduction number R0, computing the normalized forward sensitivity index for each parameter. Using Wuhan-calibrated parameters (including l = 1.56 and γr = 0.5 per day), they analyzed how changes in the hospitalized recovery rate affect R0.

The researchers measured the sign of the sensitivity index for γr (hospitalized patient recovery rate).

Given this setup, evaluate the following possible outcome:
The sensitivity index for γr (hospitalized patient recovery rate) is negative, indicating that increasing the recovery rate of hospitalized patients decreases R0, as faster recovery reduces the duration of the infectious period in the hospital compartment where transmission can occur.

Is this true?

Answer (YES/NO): YES